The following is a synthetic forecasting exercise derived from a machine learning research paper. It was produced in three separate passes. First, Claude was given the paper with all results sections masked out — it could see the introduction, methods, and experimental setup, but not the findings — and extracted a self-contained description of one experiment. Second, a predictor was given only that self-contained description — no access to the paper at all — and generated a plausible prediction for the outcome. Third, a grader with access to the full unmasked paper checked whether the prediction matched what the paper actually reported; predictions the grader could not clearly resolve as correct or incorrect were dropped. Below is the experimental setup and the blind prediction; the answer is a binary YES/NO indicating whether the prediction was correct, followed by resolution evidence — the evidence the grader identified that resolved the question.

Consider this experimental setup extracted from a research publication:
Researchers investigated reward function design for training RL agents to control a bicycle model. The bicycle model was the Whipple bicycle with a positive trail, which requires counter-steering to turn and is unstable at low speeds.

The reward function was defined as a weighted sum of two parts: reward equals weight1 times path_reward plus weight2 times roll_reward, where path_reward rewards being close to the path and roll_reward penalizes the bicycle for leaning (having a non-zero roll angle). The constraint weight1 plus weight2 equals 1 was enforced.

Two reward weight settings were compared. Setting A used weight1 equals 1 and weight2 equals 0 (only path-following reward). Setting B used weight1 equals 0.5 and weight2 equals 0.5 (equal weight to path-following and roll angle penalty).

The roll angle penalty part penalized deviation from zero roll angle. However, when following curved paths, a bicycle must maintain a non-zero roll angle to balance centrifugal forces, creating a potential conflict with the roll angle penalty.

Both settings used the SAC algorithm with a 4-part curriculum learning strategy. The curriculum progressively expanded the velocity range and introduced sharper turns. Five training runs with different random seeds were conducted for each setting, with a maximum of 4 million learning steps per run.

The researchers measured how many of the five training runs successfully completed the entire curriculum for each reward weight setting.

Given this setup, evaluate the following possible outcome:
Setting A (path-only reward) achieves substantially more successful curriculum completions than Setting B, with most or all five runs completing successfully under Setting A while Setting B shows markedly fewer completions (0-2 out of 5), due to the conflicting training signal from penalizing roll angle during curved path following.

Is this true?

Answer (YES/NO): YES